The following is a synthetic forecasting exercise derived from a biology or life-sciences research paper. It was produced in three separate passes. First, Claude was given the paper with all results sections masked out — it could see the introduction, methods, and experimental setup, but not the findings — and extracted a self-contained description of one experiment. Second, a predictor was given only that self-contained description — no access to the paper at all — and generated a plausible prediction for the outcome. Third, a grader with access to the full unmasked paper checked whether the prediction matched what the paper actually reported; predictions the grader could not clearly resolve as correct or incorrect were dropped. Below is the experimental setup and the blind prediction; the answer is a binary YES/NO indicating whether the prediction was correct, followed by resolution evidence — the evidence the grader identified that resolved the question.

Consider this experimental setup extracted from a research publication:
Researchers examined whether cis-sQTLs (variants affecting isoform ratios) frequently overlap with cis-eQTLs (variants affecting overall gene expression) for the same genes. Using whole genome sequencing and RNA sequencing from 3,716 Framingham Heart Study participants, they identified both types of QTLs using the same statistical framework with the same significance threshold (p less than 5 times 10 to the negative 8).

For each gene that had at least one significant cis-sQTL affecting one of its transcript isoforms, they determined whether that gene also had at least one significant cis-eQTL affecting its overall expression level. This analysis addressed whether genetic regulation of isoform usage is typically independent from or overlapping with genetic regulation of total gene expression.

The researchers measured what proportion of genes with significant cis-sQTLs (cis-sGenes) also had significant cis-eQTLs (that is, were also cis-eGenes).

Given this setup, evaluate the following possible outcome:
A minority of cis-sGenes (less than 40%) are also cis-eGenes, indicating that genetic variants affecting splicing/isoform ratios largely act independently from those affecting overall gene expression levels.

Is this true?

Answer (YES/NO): NO